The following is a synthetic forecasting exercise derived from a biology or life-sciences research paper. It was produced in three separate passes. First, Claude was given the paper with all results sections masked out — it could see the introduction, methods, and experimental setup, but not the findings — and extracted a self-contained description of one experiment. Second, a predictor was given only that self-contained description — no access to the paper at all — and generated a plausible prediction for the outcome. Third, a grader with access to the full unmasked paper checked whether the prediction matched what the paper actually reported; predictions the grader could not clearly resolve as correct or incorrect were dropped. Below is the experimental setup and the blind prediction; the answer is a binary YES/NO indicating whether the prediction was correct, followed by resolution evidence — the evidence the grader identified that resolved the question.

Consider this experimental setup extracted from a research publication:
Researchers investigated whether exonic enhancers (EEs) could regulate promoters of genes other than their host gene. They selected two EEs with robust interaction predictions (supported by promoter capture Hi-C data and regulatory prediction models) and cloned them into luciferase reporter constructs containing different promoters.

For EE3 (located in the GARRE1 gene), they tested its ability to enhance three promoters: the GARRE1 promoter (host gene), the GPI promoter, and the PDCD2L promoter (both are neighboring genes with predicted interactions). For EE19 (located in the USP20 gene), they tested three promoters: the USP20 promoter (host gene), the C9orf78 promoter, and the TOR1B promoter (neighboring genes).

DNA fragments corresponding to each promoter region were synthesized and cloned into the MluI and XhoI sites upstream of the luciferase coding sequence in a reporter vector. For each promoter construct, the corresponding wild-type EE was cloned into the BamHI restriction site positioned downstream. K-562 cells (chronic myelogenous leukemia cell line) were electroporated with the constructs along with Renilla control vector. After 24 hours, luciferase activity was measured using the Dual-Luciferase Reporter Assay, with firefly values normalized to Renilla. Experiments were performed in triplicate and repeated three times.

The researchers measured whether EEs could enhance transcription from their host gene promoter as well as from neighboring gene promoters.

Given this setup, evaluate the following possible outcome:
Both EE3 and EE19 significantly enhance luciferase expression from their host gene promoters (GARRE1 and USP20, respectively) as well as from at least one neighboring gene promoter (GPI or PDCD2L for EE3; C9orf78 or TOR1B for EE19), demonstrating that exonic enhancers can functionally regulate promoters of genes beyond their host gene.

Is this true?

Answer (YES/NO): YES